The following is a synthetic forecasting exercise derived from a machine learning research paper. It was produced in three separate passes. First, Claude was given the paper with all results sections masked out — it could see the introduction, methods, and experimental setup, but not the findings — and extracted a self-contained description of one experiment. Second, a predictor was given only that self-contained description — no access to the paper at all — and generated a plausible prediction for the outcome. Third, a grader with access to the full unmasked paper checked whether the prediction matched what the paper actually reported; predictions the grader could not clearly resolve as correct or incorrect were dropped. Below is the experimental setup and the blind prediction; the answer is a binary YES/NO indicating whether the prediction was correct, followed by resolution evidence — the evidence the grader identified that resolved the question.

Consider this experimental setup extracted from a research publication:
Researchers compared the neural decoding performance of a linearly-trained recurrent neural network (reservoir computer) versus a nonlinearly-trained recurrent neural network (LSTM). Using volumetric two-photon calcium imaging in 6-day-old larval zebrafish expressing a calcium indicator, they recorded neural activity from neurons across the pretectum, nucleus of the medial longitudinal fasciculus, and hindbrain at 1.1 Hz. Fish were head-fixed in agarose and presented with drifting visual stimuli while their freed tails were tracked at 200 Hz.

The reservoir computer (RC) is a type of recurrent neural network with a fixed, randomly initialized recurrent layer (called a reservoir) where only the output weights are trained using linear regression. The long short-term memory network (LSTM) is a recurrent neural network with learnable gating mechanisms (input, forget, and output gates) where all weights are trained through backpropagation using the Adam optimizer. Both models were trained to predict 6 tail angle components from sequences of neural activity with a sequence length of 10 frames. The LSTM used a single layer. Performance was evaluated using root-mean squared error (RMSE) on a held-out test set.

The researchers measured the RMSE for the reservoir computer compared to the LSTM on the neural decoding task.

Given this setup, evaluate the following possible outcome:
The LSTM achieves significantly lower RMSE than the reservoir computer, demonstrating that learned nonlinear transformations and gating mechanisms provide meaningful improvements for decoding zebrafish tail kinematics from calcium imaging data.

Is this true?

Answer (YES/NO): YES